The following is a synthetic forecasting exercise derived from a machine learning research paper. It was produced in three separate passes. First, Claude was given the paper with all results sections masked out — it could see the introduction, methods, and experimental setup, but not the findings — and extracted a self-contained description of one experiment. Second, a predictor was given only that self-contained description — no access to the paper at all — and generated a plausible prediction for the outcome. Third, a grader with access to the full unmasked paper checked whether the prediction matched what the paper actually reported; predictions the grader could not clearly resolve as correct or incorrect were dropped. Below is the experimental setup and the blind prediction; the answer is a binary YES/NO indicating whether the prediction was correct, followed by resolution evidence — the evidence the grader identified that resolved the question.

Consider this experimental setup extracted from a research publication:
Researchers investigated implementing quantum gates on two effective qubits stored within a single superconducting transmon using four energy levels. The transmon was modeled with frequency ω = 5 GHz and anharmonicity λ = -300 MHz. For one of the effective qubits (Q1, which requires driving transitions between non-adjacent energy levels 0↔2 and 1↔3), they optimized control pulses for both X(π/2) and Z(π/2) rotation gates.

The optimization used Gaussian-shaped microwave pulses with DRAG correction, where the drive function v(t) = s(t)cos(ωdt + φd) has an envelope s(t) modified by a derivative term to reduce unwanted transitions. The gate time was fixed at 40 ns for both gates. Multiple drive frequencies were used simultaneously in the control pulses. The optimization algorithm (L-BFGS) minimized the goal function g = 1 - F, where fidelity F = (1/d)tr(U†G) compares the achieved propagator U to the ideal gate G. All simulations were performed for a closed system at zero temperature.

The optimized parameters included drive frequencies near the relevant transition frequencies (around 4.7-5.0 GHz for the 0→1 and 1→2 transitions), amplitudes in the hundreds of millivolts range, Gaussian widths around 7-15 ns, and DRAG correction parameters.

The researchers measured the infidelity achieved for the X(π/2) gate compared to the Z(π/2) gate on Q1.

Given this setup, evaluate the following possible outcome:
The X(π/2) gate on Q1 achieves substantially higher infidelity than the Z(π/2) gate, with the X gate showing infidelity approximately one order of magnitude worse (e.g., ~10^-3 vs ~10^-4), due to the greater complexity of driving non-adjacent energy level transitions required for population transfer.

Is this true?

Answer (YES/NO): NO